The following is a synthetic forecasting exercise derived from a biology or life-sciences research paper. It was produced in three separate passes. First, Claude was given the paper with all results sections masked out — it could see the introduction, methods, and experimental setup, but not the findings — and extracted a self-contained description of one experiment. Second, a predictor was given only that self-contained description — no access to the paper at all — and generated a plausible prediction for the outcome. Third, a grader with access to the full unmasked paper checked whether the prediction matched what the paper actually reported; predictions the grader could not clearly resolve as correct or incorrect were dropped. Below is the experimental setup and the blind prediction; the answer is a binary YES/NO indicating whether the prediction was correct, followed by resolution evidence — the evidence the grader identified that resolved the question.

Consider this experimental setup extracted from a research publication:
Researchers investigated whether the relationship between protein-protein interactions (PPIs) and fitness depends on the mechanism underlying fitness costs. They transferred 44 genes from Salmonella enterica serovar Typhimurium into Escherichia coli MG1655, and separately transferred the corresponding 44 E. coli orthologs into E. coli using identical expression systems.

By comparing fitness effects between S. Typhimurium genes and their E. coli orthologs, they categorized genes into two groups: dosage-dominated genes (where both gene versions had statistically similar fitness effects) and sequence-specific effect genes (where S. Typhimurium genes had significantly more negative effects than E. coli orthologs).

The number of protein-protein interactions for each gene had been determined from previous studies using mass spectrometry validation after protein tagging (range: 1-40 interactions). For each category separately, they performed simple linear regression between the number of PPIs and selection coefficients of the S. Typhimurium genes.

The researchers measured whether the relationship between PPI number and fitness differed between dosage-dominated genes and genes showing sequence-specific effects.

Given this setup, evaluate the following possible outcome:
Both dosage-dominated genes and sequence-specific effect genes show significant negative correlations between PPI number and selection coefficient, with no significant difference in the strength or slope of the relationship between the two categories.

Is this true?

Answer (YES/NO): NO